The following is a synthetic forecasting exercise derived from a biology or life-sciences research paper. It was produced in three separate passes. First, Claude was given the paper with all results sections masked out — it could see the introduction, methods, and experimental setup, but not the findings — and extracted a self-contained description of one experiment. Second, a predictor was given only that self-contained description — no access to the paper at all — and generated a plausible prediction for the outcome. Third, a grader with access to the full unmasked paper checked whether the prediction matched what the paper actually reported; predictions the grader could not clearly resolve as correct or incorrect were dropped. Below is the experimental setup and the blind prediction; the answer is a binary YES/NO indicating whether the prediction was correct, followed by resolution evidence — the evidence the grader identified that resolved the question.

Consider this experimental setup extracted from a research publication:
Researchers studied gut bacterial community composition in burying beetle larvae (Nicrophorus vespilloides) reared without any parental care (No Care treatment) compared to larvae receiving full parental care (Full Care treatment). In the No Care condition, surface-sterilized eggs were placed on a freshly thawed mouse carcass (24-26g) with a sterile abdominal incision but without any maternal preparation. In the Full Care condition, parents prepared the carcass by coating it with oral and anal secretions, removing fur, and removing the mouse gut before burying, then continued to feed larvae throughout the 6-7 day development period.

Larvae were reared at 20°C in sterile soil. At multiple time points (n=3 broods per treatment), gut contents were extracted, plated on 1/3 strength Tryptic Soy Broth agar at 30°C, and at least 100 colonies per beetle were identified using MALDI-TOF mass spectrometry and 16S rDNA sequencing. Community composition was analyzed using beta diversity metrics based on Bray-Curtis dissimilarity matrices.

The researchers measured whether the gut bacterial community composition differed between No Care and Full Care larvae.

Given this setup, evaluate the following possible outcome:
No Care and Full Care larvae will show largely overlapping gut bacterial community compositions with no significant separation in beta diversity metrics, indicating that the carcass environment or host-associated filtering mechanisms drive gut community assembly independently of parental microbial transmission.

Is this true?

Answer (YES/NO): NO